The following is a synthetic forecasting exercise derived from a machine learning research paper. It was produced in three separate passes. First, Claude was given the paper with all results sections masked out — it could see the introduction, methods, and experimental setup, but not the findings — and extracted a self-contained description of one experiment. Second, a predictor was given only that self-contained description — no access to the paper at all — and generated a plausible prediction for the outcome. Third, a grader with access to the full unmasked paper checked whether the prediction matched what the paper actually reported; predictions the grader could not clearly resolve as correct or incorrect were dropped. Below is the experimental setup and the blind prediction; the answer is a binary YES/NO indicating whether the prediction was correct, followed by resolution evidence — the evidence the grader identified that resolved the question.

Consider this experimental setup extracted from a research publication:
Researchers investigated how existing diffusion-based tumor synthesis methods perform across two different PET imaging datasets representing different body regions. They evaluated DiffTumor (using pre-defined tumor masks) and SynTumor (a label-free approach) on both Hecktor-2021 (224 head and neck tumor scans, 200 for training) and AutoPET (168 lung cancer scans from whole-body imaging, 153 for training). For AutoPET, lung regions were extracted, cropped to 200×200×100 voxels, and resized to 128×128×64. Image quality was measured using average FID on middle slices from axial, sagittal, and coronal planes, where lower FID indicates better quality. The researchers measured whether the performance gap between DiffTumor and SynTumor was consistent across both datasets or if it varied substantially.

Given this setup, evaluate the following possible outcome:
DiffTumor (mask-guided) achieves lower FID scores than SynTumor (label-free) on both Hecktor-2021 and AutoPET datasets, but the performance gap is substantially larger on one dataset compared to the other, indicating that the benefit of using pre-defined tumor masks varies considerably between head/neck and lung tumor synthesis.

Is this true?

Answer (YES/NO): NO